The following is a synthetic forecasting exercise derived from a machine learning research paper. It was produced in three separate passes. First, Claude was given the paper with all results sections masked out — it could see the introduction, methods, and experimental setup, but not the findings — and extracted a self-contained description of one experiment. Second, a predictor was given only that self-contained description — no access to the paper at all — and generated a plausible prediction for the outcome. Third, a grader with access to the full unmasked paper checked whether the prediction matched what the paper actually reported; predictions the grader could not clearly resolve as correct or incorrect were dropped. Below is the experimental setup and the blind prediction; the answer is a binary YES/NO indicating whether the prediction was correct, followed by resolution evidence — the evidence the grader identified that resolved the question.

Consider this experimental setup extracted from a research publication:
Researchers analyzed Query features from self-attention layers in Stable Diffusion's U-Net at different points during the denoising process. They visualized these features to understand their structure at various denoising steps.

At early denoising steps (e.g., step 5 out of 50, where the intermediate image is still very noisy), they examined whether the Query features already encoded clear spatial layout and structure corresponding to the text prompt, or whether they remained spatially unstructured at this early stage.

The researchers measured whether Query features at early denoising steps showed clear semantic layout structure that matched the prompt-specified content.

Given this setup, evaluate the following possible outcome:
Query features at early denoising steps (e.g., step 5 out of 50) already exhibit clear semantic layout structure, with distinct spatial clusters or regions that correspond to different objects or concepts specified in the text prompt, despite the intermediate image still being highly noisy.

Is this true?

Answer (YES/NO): NO